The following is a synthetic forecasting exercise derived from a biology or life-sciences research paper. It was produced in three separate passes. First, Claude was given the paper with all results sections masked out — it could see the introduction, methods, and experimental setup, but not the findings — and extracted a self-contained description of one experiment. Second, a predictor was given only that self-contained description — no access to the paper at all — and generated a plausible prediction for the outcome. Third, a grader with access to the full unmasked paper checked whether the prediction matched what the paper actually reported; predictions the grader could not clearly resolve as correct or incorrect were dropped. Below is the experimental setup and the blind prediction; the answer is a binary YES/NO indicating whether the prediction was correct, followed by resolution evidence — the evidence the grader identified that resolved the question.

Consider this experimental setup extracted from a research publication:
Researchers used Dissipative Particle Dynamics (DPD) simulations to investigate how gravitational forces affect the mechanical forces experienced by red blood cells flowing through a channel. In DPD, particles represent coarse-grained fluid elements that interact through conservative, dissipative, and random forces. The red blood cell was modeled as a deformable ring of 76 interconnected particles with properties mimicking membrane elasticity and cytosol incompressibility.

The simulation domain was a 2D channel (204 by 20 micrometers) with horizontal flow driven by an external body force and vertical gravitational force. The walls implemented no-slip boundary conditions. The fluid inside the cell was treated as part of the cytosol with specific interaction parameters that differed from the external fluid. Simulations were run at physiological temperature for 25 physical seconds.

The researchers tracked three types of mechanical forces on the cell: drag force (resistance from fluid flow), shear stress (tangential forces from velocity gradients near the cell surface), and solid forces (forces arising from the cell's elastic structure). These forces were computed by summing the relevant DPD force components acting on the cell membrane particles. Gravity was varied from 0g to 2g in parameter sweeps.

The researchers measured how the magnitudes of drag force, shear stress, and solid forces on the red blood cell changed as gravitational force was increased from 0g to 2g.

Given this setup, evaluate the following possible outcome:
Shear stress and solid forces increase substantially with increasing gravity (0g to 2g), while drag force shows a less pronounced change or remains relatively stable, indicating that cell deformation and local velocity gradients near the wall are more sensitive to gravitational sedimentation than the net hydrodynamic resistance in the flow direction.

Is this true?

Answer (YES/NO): NO